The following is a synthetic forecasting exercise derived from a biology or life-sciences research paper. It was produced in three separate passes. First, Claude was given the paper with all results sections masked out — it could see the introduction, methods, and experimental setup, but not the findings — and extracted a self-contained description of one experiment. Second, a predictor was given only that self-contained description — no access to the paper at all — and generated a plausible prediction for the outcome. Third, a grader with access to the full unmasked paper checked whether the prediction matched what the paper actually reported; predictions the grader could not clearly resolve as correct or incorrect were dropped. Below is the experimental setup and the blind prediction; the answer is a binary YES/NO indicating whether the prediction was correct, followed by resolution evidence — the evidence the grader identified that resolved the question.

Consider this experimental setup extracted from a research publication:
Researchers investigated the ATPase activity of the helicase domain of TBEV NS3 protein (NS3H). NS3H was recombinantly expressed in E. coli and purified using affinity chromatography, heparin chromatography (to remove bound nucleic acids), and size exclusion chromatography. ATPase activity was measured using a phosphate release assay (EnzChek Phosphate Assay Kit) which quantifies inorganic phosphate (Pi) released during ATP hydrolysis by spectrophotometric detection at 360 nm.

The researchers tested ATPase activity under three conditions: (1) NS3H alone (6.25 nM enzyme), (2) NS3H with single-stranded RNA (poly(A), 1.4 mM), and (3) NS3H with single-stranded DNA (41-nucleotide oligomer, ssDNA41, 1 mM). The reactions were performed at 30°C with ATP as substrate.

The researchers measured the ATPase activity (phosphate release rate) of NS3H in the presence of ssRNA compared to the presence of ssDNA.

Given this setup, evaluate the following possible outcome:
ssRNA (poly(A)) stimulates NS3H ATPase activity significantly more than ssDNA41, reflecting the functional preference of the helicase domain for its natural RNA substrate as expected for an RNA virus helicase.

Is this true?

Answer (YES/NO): YES